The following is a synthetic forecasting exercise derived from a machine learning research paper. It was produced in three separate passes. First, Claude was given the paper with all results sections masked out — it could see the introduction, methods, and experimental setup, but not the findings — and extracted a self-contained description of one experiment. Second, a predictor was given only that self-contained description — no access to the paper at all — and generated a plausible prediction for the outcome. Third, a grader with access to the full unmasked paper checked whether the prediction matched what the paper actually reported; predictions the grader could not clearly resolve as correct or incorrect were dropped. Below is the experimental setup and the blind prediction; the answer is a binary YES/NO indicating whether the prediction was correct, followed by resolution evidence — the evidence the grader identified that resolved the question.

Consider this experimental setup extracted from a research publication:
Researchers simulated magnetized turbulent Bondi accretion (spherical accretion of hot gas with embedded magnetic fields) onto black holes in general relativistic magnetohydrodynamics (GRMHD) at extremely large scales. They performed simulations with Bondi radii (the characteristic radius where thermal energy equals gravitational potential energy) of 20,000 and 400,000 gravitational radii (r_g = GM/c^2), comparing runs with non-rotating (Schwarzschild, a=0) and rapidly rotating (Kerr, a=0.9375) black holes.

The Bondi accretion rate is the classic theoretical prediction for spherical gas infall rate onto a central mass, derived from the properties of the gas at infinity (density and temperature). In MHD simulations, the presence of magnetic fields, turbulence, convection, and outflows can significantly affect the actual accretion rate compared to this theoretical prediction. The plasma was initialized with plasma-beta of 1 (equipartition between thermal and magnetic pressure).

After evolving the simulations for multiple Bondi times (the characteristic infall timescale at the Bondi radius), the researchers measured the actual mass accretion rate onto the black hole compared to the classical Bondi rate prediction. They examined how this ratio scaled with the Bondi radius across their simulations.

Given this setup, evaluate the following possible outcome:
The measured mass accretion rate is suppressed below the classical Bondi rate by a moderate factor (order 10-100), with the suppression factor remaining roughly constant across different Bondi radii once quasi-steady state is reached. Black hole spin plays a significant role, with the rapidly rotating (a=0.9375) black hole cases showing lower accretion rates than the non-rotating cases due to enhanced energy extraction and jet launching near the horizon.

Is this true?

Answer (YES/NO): NO